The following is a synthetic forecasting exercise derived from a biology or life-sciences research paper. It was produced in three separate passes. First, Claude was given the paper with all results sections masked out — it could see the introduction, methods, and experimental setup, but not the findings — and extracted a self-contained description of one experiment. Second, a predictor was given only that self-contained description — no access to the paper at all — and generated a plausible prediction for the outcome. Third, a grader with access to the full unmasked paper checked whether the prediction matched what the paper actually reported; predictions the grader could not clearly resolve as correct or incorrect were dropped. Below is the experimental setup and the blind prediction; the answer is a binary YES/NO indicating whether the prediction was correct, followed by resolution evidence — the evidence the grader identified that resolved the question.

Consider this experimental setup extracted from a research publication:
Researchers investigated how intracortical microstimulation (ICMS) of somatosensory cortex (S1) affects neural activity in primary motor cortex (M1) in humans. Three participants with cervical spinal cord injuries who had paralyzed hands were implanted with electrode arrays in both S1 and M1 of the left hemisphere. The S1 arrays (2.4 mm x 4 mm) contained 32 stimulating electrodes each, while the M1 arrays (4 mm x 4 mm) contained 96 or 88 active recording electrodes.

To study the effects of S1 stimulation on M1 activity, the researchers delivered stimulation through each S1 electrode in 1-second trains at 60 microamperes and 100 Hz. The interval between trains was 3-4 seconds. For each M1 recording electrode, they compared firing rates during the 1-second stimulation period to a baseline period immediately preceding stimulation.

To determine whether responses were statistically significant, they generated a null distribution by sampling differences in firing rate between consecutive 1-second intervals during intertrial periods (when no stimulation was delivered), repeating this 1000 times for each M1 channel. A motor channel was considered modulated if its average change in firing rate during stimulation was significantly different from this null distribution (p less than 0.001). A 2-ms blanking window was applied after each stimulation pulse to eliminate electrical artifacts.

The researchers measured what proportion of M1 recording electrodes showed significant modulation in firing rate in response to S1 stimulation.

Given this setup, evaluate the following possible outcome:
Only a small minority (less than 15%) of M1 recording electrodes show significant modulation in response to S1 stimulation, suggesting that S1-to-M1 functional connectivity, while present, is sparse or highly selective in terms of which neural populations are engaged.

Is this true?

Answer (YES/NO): NO